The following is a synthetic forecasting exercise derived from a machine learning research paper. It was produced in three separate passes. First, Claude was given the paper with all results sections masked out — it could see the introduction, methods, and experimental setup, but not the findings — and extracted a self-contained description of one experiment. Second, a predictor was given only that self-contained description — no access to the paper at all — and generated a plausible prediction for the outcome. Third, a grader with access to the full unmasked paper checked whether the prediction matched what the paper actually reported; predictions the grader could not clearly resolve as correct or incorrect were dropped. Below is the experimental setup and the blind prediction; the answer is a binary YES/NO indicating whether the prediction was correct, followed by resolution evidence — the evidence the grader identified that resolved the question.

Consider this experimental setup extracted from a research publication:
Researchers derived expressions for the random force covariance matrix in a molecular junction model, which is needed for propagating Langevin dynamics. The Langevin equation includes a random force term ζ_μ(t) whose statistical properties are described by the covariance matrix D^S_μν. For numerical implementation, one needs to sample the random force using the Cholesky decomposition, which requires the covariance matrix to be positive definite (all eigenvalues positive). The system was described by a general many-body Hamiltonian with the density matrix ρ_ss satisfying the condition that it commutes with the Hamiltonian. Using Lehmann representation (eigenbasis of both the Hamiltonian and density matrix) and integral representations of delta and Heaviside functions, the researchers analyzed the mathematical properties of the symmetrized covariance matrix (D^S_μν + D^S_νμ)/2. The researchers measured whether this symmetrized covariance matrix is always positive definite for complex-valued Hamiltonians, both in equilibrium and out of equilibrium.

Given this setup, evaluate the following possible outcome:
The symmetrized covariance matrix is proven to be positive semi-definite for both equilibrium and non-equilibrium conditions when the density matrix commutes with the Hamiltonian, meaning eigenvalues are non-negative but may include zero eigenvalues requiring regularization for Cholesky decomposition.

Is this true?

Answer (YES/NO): NO